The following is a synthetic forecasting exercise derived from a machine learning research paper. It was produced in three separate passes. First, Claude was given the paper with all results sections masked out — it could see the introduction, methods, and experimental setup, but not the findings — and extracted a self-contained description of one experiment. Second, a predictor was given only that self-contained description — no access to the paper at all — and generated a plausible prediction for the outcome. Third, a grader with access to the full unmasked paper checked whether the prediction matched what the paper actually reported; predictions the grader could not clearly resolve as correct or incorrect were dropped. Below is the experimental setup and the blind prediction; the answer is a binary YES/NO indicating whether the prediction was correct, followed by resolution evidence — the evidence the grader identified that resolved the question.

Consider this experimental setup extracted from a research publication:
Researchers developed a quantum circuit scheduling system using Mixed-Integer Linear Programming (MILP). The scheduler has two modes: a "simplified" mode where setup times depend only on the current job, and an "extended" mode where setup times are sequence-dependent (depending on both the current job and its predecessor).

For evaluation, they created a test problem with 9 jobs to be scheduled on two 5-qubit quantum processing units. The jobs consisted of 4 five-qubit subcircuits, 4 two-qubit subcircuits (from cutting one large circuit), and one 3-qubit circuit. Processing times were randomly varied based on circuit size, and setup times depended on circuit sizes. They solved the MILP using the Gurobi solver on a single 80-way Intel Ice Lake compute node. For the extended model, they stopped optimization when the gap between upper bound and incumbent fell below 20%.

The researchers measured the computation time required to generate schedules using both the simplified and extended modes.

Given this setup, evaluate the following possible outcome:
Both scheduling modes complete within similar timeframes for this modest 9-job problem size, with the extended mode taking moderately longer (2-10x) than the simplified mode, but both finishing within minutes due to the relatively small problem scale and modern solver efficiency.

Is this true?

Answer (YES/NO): NO